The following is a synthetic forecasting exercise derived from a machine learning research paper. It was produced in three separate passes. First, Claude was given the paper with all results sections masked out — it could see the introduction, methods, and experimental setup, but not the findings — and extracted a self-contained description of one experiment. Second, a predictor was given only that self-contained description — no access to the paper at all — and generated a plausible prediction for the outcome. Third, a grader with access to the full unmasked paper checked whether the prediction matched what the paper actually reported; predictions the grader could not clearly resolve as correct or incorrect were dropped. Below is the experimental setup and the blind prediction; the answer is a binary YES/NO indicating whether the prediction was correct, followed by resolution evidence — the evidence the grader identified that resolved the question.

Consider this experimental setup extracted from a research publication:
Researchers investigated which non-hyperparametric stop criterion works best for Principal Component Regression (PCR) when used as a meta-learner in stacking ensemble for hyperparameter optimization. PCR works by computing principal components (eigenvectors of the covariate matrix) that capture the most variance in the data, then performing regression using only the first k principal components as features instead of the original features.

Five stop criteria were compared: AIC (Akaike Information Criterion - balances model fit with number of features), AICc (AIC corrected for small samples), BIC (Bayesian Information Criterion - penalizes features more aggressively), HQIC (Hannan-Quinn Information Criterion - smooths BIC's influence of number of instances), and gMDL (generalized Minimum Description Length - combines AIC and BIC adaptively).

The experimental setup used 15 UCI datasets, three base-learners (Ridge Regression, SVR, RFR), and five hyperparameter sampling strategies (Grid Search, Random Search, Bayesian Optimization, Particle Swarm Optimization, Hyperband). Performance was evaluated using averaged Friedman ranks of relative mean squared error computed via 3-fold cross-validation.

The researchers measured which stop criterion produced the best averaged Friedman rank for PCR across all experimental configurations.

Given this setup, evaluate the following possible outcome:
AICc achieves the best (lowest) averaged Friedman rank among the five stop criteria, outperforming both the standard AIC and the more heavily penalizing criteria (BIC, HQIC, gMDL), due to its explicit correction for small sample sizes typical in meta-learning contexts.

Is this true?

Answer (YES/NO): YES